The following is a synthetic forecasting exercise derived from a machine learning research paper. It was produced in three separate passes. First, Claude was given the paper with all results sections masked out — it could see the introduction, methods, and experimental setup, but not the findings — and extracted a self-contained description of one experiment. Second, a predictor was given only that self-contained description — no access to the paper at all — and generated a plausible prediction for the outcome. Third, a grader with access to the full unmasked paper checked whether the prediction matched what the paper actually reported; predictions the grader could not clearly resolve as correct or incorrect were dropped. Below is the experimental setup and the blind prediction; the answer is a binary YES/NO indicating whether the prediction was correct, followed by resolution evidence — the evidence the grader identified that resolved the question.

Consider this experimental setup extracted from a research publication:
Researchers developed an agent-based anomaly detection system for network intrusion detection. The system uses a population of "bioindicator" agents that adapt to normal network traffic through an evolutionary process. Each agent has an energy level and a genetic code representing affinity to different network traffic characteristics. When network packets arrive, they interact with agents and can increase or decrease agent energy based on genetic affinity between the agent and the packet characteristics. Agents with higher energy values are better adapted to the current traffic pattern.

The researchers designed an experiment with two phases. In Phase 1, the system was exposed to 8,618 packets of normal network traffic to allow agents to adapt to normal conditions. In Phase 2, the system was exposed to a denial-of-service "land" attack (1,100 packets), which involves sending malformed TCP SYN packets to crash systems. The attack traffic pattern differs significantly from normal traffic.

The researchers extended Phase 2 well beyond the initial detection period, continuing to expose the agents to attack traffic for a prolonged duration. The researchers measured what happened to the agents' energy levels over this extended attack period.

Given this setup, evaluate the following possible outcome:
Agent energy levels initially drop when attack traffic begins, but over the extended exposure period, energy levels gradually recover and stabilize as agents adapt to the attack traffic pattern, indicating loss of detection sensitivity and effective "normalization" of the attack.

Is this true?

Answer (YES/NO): YES